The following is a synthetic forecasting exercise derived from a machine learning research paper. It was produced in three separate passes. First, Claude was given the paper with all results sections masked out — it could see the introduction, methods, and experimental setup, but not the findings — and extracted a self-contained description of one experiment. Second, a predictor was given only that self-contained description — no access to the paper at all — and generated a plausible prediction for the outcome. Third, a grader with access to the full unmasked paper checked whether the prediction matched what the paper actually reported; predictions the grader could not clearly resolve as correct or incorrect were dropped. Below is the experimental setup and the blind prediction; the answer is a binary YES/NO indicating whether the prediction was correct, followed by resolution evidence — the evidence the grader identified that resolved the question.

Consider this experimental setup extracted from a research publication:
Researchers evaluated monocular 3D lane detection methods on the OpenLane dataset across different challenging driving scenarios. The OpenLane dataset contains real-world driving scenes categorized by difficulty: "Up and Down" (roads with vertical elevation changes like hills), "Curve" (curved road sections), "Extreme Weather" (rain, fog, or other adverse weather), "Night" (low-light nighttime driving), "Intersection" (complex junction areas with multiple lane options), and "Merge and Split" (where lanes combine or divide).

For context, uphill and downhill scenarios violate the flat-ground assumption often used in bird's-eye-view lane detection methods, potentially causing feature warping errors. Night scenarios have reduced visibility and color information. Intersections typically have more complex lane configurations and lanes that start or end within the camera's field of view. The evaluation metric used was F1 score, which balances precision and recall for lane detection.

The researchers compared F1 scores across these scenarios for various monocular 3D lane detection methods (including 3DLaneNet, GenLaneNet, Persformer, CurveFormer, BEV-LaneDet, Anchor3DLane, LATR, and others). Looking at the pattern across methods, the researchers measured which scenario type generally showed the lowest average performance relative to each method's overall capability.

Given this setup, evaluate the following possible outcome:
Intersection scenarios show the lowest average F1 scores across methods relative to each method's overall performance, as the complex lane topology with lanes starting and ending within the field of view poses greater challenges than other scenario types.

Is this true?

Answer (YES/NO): YES